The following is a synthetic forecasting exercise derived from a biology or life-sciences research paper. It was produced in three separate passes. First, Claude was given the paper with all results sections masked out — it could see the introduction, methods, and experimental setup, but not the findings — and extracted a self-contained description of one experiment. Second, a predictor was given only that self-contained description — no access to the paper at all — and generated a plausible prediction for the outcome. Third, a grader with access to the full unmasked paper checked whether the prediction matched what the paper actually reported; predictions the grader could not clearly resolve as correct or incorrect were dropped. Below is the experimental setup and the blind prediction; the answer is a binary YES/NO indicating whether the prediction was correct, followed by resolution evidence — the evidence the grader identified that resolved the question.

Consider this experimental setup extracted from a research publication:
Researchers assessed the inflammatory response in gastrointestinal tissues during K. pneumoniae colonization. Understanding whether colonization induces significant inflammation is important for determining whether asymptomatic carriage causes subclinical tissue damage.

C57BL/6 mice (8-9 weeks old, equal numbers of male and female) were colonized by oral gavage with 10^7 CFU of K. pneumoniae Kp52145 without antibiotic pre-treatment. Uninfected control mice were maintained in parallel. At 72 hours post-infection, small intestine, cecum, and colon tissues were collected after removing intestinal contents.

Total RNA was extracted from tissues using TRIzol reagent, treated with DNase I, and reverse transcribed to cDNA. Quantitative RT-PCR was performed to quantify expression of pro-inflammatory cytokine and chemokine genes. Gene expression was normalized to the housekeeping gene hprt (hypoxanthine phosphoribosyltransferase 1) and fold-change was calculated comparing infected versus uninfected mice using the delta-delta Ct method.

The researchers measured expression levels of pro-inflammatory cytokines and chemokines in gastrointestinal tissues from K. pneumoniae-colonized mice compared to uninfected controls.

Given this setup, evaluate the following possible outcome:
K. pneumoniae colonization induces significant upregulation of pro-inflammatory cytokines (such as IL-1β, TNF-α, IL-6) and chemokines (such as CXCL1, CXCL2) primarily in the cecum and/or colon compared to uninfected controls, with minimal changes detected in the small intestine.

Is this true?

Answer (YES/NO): NO